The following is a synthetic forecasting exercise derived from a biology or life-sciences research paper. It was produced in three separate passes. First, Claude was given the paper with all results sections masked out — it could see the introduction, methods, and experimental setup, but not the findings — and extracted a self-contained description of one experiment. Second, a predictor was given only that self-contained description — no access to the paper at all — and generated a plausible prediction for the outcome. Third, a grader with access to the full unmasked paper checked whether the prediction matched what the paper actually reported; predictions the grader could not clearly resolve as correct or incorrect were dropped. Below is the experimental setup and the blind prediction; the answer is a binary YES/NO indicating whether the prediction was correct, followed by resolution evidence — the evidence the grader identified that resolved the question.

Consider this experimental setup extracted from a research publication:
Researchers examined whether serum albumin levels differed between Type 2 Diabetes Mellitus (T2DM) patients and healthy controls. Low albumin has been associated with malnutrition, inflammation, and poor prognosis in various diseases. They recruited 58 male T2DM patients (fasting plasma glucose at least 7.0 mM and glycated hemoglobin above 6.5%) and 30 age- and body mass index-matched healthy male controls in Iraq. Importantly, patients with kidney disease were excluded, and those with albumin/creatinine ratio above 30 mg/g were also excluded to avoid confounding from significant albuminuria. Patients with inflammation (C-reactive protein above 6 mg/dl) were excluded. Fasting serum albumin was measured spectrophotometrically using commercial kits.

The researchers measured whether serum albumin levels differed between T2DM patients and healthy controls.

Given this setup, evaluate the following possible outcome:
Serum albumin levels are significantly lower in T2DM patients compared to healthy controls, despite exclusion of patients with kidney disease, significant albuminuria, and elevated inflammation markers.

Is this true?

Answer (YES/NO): NO